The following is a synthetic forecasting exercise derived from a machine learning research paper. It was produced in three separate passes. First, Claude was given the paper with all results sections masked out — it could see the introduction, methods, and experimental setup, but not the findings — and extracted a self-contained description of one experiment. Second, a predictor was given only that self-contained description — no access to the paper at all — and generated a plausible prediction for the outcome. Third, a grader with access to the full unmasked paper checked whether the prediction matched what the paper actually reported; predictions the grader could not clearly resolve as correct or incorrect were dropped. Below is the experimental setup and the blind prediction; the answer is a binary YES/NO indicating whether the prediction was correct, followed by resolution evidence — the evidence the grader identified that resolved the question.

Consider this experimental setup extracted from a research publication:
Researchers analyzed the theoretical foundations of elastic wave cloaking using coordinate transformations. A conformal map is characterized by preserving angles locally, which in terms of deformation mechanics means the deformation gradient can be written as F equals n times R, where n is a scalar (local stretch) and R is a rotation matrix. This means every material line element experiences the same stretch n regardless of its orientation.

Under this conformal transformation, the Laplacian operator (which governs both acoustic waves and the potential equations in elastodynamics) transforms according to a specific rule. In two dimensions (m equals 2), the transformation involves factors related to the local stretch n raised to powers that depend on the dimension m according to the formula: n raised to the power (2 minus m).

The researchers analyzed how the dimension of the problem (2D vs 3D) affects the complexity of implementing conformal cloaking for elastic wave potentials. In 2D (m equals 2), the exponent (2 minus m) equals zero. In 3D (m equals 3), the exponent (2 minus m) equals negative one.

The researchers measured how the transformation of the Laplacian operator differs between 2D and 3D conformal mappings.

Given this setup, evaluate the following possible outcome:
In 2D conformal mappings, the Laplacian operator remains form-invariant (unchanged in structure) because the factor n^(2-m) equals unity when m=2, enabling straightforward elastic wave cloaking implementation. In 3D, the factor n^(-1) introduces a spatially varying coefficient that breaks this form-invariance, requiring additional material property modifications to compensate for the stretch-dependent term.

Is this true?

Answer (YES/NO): YES